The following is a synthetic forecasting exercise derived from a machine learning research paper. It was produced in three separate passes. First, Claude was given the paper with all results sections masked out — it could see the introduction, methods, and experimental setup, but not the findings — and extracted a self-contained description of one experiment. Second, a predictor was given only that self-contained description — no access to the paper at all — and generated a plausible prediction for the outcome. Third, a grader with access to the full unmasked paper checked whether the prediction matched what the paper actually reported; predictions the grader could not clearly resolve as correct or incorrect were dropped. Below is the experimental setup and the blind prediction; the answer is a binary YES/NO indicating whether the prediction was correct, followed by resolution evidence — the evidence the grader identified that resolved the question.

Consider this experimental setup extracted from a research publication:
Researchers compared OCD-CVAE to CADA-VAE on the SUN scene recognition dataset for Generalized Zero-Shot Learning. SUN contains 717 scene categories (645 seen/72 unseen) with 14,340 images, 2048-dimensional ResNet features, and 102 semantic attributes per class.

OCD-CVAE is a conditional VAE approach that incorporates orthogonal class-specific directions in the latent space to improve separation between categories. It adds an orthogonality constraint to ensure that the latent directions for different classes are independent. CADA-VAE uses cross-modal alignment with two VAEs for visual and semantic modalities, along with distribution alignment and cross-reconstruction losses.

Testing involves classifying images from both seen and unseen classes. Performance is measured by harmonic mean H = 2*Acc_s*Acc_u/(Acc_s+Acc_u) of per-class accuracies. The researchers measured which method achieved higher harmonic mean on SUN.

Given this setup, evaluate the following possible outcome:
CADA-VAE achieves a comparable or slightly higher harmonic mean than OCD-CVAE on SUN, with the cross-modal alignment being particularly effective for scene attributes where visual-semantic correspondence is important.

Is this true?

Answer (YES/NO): NO